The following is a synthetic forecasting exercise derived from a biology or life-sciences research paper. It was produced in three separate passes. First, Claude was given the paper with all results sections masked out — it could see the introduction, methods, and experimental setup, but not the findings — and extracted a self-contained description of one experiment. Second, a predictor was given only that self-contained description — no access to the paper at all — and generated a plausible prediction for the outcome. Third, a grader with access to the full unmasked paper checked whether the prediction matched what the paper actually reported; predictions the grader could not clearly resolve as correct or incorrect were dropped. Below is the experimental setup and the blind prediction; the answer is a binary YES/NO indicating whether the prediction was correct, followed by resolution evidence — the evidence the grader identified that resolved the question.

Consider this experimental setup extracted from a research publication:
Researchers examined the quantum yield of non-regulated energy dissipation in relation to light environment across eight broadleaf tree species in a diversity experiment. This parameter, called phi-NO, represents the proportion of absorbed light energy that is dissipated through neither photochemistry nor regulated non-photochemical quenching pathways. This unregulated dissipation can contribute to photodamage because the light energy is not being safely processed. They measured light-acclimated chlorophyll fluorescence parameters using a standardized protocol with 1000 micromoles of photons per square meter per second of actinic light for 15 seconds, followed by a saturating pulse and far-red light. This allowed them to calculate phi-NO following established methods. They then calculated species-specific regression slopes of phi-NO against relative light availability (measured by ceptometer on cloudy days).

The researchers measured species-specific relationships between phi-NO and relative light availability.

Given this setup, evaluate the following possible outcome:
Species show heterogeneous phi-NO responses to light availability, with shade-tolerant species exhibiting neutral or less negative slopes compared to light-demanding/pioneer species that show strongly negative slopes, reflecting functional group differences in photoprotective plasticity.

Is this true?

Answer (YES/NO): YES